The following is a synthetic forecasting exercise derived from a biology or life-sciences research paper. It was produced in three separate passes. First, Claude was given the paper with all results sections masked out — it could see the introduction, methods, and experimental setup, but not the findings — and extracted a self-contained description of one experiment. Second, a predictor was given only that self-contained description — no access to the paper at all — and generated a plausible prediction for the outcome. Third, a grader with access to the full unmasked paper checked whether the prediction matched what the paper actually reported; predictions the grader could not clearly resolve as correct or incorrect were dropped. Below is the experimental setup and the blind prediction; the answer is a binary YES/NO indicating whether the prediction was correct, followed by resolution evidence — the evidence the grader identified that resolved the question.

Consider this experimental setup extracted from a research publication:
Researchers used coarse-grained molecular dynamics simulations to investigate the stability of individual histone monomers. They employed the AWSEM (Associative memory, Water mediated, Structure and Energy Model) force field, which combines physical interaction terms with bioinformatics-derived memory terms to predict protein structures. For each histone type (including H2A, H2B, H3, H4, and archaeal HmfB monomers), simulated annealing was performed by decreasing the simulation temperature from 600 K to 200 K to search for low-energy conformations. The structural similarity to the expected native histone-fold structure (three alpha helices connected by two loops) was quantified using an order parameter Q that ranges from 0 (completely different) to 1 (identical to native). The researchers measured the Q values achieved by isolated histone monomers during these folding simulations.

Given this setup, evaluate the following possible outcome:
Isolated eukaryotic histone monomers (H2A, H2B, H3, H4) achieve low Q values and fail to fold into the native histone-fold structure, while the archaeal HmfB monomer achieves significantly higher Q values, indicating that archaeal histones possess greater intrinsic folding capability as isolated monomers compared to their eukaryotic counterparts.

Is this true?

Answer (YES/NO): NO